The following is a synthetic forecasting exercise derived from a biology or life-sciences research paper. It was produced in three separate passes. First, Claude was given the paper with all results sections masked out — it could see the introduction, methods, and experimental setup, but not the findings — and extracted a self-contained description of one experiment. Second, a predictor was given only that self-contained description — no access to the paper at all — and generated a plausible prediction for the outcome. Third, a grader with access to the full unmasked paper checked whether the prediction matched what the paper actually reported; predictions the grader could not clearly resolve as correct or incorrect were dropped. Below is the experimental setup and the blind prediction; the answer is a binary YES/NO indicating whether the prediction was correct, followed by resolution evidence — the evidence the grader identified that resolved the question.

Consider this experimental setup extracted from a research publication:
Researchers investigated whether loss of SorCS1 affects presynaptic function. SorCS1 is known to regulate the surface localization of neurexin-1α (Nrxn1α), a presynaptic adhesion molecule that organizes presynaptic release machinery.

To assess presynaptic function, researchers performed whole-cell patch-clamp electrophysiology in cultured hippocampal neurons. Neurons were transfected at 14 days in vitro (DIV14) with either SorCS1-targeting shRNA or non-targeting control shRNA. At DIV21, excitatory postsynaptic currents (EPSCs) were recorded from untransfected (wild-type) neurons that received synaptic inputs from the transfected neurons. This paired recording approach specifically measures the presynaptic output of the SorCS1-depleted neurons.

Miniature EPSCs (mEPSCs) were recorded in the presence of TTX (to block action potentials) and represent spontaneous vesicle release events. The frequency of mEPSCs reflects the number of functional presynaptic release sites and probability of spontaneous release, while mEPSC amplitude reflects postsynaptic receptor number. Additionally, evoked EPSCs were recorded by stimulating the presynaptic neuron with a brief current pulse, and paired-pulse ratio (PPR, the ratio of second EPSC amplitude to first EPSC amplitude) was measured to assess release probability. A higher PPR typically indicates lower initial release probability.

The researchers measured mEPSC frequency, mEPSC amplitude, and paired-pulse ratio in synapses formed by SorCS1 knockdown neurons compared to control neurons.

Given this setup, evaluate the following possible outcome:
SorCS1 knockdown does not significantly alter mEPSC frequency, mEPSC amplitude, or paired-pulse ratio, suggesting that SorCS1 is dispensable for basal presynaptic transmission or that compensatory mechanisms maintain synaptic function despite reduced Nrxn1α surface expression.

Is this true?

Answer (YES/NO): NO